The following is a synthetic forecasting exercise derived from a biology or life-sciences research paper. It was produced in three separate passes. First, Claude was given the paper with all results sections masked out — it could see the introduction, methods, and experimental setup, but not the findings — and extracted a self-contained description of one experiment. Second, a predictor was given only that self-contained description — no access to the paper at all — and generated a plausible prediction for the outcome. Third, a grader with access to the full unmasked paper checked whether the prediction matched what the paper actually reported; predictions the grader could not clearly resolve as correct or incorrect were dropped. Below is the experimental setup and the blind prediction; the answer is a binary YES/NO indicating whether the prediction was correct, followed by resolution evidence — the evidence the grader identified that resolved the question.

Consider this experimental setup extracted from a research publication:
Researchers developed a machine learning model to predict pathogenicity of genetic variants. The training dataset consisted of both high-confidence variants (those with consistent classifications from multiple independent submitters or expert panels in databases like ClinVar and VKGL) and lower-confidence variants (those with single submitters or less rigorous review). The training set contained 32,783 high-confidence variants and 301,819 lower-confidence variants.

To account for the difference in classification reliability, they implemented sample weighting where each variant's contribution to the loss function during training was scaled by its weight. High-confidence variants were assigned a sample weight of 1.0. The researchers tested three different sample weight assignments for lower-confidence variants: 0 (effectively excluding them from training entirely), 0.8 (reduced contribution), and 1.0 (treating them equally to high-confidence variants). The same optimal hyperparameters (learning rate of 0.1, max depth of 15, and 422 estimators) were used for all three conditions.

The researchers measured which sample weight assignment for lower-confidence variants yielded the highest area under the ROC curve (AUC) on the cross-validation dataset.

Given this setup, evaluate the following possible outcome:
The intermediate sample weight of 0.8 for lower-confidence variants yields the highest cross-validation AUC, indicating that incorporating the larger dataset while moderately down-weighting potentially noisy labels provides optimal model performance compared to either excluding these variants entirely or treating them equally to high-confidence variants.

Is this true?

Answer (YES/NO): YES